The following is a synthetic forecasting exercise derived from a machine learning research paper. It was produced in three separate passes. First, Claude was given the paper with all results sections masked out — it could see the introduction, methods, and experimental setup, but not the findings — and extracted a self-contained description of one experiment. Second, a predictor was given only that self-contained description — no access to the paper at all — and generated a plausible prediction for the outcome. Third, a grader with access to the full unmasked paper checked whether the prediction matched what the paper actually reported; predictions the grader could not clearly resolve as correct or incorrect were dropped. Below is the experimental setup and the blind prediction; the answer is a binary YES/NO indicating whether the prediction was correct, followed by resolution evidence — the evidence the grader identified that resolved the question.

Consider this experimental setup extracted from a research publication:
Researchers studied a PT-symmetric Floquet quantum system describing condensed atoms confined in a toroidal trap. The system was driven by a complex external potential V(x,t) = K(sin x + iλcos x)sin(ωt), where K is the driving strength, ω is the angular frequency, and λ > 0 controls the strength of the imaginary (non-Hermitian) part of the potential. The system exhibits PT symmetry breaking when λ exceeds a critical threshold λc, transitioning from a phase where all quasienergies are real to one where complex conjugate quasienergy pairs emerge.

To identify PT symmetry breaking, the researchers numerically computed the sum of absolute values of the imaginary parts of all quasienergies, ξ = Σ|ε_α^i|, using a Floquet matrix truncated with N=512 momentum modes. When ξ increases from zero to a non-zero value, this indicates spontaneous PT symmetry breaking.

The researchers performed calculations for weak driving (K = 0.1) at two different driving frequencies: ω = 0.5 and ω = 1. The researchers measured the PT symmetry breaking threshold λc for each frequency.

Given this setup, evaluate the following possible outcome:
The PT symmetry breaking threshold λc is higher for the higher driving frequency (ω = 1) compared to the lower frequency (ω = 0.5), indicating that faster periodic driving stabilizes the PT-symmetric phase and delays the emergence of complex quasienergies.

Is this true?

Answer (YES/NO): YES